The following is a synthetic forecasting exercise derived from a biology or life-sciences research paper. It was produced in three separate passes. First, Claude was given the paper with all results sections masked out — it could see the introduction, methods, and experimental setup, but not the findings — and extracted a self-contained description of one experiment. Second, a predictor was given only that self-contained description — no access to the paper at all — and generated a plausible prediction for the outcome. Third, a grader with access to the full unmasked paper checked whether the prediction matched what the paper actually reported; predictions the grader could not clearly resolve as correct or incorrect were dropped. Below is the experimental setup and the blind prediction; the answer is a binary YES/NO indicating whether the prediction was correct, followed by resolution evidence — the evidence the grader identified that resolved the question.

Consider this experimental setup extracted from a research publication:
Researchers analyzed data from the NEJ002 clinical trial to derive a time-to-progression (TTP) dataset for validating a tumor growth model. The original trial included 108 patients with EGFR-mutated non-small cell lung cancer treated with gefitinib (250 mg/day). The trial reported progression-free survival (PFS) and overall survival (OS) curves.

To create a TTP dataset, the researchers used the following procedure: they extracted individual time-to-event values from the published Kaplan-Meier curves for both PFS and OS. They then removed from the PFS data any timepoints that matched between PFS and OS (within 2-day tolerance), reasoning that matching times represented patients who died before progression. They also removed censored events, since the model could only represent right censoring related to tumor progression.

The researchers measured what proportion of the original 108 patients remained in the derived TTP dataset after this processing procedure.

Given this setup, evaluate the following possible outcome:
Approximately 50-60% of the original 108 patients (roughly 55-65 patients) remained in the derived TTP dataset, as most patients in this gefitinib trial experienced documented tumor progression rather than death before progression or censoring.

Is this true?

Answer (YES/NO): NO